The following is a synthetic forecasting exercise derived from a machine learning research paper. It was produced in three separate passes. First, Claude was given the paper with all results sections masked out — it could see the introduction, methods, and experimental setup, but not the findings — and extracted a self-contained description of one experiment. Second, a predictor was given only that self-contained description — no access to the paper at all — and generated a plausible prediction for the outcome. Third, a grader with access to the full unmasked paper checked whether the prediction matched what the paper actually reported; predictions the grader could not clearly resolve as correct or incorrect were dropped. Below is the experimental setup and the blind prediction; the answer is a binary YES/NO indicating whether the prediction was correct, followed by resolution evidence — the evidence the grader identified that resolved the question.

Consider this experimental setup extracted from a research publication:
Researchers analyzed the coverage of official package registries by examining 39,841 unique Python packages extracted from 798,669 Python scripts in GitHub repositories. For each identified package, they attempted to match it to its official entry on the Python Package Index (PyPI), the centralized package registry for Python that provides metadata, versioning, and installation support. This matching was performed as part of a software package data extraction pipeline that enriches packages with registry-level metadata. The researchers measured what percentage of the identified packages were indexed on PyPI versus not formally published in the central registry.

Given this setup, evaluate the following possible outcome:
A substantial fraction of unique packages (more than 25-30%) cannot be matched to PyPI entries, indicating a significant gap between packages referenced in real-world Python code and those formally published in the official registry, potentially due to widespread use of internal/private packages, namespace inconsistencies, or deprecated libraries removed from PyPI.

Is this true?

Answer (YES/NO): YES